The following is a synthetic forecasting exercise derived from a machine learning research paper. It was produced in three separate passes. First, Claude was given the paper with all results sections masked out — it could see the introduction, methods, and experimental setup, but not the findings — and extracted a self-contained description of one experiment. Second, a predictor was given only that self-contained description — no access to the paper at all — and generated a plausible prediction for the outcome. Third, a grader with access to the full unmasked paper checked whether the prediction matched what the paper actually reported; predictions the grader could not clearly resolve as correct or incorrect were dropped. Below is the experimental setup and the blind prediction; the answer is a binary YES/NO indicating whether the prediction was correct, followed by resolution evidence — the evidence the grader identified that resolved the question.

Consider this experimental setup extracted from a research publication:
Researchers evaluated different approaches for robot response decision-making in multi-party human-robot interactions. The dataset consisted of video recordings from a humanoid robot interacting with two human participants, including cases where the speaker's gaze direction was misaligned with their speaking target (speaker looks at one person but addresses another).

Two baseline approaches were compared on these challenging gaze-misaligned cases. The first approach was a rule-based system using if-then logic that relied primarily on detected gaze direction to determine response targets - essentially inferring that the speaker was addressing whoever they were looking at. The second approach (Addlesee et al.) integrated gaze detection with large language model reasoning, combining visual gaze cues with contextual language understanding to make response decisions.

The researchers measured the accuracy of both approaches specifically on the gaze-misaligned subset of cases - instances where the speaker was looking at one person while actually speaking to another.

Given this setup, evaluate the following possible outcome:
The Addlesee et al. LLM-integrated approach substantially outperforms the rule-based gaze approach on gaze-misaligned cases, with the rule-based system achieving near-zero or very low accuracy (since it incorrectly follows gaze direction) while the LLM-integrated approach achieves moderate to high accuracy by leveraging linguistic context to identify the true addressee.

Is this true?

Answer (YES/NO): NO